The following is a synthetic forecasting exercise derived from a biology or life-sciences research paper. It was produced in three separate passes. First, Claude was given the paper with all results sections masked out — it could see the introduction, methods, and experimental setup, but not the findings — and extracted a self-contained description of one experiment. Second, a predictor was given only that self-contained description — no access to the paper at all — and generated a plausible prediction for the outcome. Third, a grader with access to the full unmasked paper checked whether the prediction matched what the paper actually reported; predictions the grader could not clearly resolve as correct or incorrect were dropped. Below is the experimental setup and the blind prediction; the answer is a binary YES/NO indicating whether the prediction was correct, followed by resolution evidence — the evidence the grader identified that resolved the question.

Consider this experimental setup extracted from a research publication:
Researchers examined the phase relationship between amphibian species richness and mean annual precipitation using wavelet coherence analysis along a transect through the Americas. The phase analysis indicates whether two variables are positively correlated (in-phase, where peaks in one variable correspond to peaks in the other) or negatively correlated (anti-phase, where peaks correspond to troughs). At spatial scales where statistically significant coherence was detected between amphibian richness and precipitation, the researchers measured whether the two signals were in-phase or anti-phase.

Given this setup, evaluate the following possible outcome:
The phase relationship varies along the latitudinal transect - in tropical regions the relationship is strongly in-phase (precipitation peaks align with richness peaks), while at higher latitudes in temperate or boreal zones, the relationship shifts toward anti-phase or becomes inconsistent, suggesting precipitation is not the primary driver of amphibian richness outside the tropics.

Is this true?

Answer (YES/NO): NO